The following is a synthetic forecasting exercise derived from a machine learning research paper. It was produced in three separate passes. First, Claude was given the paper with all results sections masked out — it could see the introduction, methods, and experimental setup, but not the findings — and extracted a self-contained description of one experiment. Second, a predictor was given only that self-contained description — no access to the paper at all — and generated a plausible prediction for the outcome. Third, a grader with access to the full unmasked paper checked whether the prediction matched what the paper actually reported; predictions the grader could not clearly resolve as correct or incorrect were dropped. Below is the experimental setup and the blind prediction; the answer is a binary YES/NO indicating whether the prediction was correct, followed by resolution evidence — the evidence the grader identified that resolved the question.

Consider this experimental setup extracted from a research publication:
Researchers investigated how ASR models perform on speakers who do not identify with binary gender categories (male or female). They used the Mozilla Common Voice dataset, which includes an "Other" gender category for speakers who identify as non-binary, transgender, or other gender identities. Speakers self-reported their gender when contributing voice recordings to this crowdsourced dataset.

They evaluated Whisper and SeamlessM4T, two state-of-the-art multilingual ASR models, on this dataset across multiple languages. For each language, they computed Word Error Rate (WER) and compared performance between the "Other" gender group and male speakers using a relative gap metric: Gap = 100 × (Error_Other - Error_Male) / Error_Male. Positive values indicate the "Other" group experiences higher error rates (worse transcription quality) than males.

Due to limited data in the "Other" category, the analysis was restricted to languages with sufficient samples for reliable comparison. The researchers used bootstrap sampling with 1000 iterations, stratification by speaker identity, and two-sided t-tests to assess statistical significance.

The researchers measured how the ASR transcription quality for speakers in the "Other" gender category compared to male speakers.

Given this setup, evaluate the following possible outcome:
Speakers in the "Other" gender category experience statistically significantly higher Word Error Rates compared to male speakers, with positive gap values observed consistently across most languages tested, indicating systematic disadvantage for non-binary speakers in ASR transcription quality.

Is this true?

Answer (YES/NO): YES